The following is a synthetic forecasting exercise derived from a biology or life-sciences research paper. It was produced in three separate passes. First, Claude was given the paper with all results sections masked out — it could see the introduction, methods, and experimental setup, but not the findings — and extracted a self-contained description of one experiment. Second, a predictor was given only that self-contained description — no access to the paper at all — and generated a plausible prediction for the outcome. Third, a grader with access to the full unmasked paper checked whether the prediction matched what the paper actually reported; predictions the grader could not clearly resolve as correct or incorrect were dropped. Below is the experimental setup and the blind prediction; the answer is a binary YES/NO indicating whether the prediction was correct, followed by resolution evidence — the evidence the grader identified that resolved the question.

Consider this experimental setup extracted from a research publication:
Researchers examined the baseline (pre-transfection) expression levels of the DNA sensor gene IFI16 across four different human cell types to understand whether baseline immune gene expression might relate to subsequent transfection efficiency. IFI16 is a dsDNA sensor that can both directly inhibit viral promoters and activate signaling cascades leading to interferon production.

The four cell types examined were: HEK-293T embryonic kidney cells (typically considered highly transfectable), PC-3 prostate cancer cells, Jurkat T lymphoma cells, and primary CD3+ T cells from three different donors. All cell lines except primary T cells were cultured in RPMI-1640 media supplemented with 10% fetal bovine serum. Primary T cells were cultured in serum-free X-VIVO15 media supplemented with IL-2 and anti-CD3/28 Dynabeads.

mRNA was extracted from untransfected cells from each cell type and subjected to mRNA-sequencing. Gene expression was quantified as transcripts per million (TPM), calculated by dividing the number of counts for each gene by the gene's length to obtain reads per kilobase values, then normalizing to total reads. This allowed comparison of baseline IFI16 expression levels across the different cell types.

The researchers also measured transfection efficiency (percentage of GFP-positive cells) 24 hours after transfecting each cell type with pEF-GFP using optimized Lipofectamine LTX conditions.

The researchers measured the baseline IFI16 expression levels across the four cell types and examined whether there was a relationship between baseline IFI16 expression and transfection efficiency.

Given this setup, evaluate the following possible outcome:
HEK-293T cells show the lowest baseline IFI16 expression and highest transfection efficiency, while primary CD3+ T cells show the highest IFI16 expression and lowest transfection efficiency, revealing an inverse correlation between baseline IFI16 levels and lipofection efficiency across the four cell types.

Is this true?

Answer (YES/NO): NO